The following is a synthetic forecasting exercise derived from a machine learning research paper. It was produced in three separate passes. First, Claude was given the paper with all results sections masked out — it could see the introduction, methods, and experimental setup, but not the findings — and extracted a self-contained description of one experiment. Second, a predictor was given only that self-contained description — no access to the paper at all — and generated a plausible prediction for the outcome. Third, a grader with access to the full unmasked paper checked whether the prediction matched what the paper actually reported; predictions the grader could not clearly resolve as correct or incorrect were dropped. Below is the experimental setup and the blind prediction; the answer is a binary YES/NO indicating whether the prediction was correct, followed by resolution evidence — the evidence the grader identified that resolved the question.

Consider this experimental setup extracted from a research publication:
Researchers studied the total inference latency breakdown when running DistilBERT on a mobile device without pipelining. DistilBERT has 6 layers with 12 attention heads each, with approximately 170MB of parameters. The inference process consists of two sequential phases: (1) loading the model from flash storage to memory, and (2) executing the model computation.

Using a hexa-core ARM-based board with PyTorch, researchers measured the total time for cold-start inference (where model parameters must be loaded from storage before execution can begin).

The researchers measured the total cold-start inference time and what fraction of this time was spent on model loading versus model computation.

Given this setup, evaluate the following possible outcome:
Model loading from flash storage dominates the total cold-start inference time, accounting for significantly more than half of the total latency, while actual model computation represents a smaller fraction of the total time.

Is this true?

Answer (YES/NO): YES